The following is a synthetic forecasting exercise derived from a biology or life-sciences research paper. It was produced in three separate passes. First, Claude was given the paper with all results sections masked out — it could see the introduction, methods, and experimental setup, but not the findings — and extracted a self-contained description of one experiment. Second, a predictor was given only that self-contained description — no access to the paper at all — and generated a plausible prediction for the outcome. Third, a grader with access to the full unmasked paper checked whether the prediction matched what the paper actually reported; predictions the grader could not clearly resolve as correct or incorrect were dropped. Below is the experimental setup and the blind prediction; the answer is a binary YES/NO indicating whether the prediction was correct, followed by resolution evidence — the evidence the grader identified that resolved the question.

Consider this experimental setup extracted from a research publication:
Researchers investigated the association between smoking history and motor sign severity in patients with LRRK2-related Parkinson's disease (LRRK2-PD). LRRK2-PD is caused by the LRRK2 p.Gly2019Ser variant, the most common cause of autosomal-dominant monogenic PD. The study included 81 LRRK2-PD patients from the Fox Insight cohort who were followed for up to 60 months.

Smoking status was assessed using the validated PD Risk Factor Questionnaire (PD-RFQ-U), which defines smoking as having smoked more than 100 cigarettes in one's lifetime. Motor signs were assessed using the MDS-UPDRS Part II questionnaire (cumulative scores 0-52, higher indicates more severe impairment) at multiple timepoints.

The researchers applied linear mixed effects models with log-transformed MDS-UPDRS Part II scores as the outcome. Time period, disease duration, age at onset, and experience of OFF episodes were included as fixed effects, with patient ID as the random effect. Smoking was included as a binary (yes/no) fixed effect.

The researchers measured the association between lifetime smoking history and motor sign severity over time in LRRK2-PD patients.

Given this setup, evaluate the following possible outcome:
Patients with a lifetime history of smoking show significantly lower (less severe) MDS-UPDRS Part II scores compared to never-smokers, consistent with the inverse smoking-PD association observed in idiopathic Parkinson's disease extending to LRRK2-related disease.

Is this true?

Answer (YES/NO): NO